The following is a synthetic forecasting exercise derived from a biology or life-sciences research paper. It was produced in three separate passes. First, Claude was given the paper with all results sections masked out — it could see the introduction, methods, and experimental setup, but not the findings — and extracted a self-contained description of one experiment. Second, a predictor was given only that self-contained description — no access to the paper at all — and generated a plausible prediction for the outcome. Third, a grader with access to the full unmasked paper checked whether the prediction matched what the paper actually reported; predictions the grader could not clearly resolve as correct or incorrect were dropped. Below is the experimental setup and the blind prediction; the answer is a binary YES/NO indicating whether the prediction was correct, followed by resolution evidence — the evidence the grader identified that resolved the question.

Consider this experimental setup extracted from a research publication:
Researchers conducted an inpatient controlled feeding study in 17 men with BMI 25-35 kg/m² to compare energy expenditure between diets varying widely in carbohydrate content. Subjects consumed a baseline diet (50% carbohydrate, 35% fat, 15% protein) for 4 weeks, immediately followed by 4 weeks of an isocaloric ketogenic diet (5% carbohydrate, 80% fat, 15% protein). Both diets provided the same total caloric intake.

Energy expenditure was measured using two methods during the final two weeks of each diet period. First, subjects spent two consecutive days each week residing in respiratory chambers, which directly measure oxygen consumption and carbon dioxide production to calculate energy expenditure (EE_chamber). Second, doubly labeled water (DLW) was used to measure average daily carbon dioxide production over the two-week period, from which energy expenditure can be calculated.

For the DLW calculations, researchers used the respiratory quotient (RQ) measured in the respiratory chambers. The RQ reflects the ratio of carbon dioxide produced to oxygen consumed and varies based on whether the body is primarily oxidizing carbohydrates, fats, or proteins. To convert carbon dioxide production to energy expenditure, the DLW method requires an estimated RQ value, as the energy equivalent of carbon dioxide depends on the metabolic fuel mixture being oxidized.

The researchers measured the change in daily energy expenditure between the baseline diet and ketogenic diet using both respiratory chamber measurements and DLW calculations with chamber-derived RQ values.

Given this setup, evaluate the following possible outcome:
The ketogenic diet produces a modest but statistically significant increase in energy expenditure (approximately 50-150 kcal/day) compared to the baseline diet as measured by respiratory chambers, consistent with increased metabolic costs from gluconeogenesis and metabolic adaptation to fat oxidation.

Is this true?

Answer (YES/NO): NO